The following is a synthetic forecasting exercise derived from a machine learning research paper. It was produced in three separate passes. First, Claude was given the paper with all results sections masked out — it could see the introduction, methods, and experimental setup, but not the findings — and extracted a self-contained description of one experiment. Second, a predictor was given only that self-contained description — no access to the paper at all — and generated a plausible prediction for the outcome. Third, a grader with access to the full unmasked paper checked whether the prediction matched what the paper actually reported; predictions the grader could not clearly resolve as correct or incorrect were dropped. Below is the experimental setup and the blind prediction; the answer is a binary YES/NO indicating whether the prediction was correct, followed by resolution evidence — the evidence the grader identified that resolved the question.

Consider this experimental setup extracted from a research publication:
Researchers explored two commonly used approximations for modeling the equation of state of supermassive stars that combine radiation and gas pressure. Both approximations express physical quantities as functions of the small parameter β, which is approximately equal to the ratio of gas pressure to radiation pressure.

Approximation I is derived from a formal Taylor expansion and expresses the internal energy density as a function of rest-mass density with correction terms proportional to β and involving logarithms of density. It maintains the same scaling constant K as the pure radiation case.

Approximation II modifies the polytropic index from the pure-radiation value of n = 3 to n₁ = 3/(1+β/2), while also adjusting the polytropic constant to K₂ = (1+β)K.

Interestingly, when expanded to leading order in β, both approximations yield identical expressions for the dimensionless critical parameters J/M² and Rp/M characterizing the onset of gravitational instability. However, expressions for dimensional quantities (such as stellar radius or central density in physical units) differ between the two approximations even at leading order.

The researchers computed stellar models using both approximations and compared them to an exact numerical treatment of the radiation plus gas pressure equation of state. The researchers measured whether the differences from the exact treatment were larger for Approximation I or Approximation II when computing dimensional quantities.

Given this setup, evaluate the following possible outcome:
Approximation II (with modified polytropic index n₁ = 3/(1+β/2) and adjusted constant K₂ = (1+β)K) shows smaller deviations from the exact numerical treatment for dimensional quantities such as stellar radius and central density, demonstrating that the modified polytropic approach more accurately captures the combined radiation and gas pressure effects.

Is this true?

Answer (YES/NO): NO